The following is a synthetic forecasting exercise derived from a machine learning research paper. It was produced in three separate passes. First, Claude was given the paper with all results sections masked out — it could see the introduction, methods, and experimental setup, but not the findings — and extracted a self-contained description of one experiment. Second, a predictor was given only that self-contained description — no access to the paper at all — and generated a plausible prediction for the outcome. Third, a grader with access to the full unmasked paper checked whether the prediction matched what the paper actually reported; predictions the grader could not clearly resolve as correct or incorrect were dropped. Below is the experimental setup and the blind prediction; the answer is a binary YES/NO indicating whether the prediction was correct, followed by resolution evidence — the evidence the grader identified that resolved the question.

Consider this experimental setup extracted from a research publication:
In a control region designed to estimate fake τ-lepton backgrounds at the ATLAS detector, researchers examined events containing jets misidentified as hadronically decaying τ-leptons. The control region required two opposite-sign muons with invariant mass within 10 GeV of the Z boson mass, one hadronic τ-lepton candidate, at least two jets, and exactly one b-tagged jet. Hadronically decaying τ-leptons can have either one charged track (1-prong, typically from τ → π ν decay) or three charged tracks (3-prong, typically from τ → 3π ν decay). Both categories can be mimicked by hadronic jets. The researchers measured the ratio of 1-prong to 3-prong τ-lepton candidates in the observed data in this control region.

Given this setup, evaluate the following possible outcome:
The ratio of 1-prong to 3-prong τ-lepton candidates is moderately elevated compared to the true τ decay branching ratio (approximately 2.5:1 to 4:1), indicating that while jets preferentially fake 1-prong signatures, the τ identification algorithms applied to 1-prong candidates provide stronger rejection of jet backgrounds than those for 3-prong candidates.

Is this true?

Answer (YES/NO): YES